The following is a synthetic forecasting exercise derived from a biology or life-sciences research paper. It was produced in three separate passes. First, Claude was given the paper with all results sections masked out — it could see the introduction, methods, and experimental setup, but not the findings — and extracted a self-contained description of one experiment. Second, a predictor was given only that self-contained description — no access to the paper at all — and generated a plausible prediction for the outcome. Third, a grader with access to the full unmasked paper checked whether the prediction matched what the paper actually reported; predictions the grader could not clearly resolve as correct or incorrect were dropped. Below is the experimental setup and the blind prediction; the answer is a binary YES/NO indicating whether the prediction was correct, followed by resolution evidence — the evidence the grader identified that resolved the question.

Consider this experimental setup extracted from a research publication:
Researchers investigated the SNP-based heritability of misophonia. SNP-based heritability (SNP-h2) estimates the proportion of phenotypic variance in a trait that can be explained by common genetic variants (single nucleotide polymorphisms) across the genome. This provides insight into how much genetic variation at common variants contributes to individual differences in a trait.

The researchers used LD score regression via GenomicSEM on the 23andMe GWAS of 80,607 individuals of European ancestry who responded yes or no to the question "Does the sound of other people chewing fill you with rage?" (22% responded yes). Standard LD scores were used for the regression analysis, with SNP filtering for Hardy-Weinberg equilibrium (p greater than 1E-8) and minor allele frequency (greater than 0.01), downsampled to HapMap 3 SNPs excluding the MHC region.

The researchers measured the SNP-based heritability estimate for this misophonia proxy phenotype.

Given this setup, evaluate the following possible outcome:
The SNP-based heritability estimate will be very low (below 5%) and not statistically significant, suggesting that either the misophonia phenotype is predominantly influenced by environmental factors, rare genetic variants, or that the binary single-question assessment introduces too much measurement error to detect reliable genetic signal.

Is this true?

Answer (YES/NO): NO